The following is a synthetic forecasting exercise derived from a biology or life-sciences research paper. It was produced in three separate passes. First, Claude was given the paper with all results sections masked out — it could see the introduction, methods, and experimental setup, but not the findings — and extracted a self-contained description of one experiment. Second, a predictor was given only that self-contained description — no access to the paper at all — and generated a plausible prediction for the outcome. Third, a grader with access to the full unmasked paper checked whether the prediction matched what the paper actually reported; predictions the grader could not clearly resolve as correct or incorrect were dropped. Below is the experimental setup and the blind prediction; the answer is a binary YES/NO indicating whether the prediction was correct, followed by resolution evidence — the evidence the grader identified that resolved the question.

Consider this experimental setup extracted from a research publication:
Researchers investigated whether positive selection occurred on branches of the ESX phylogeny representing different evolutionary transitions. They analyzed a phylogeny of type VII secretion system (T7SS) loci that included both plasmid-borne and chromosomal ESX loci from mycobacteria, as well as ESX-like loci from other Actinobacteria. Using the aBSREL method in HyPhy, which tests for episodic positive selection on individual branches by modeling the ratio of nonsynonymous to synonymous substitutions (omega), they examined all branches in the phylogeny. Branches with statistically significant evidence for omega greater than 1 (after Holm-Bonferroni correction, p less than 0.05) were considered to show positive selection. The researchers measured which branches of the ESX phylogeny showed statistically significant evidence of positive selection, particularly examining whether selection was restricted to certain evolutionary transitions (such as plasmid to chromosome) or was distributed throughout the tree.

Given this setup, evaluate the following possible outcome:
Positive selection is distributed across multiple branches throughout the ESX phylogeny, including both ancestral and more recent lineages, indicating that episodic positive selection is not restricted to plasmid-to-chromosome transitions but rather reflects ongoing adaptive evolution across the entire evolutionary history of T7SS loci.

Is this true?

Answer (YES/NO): YES